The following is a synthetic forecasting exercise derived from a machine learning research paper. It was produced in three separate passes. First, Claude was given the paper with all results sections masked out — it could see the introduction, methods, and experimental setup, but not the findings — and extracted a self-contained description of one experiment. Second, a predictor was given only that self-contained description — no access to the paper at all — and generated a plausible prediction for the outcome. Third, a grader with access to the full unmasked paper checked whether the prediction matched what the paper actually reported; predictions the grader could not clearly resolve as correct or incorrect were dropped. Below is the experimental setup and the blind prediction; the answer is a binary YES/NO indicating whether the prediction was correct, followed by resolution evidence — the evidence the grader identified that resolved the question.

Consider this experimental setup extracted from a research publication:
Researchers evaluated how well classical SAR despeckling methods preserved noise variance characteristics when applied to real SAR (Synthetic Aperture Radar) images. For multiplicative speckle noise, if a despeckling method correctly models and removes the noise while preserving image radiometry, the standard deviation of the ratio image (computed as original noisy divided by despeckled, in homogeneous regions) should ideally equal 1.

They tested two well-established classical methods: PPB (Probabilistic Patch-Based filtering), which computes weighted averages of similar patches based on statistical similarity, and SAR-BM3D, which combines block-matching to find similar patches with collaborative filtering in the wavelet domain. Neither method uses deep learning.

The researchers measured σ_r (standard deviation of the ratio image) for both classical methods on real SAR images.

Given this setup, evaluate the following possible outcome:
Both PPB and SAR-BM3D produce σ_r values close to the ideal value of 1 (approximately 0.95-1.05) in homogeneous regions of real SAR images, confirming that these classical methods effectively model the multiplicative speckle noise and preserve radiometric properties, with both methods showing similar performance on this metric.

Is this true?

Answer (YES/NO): NO